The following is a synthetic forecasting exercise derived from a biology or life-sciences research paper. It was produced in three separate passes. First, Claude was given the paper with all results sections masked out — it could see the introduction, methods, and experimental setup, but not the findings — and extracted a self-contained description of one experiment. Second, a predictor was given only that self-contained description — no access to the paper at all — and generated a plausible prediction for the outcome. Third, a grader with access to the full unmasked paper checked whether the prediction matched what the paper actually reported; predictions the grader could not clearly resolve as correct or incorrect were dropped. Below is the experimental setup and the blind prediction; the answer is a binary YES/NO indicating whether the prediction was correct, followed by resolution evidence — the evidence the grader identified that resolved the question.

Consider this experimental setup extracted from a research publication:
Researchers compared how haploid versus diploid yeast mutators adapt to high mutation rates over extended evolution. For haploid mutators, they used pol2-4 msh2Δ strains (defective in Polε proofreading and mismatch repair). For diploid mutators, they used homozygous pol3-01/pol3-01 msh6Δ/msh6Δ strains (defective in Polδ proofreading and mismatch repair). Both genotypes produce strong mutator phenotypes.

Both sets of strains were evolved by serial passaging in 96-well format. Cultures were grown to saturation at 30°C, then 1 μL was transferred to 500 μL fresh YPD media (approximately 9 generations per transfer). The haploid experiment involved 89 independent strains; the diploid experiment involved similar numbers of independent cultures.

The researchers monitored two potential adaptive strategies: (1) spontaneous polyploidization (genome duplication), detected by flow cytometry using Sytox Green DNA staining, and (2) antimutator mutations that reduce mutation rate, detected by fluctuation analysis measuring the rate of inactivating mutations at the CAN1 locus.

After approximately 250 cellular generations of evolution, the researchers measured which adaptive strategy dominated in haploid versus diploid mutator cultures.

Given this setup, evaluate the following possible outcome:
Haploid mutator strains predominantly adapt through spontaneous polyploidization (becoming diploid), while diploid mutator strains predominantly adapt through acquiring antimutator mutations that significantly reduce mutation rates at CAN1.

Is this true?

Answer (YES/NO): YES